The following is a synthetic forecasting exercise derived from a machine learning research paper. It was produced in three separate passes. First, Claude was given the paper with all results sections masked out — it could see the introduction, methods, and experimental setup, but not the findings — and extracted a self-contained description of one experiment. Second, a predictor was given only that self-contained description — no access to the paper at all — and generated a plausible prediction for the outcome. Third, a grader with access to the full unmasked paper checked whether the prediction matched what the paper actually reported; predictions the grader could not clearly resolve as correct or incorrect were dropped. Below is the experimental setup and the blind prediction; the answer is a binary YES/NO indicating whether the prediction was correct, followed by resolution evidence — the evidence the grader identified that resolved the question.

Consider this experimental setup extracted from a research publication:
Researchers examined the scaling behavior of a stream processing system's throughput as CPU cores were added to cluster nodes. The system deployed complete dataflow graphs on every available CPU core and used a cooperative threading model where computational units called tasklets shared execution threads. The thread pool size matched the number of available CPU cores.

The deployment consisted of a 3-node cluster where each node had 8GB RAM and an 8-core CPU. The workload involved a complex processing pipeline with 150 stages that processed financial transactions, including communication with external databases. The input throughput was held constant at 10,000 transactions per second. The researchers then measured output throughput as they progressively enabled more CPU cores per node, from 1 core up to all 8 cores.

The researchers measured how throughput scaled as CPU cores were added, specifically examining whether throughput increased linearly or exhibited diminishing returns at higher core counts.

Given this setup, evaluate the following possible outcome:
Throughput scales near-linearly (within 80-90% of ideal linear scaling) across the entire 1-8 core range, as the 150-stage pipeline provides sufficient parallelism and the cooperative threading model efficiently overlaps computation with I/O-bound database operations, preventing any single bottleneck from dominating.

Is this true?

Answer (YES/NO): NO